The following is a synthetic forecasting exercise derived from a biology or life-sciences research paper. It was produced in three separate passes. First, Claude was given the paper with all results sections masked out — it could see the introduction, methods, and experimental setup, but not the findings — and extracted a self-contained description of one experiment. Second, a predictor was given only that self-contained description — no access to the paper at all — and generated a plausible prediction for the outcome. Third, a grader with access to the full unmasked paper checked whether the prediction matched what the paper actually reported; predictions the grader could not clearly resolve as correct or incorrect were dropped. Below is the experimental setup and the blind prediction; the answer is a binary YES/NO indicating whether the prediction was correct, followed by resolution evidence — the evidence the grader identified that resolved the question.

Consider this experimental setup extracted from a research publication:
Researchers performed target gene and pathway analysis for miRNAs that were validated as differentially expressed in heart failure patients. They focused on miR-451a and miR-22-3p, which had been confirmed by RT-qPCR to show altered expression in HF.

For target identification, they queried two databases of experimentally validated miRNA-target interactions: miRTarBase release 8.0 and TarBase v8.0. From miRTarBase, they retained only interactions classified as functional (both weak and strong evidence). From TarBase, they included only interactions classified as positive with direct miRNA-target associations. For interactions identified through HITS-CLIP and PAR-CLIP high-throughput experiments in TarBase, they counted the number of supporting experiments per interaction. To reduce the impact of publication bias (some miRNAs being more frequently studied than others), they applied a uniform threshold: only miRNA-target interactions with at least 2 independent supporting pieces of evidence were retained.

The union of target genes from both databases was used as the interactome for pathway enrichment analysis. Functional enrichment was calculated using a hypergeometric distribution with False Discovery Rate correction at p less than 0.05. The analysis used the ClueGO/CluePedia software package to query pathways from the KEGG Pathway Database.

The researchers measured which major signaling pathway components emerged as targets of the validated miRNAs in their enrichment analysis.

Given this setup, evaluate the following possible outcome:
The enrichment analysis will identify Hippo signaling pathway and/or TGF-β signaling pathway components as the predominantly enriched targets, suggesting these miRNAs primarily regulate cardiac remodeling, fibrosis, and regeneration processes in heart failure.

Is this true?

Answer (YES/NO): NO